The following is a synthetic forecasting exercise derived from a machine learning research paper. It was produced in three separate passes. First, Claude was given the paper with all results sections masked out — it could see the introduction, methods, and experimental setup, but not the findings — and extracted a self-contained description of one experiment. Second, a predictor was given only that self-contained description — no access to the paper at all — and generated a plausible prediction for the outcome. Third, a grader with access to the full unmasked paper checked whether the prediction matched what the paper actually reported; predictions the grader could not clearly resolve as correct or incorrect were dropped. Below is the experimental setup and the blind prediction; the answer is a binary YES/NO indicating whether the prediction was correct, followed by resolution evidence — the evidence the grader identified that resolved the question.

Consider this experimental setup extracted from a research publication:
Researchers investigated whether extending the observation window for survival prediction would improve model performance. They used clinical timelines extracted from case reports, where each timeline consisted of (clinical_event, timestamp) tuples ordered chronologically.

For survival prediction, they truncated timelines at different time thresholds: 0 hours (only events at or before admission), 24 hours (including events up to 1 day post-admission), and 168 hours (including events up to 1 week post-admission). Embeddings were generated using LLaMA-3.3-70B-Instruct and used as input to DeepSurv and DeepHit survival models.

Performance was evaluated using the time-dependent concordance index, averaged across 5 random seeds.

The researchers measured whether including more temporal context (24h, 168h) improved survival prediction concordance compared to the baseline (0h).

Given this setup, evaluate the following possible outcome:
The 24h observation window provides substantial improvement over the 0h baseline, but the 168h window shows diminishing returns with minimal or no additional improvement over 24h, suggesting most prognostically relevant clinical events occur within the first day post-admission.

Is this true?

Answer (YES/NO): NO